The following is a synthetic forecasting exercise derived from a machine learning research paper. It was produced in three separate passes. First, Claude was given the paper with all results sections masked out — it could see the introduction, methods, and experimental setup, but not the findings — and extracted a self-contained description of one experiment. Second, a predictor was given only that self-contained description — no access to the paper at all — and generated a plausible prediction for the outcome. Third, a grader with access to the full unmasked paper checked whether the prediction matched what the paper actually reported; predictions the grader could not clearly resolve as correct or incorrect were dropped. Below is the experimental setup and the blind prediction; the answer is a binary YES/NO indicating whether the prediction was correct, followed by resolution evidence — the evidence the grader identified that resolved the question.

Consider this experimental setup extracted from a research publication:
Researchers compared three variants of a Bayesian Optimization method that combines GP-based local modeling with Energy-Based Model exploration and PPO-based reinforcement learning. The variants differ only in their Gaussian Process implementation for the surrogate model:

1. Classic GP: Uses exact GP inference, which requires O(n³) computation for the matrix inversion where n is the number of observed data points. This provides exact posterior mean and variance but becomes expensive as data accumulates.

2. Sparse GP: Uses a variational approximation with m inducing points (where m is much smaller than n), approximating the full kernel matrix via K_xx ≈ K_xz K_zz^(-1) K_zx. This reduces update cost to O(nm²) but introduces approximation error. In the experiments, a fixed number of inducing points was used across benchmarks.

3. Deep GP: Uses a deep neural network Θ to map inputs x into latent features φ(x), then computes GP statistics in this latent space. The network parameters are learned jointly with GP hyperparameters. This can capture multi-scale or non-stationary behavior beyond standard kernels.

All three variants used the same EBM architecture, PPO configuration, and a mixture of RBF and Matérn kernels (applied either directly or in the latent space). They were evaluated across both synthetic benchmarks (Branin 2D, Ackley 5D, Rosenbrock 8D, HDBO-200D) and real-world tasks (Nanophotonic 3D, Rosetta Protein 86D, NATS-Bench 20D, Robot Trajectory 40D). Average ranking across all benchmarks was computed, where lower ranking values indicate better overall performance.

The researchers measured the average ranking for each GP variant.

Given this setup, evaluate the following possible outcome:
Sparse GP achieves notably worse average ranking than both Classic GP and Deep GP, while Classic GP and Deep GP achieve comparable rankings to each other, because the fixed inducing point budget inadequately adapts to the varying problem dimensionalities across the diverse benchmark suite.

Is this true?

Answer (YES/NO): NO